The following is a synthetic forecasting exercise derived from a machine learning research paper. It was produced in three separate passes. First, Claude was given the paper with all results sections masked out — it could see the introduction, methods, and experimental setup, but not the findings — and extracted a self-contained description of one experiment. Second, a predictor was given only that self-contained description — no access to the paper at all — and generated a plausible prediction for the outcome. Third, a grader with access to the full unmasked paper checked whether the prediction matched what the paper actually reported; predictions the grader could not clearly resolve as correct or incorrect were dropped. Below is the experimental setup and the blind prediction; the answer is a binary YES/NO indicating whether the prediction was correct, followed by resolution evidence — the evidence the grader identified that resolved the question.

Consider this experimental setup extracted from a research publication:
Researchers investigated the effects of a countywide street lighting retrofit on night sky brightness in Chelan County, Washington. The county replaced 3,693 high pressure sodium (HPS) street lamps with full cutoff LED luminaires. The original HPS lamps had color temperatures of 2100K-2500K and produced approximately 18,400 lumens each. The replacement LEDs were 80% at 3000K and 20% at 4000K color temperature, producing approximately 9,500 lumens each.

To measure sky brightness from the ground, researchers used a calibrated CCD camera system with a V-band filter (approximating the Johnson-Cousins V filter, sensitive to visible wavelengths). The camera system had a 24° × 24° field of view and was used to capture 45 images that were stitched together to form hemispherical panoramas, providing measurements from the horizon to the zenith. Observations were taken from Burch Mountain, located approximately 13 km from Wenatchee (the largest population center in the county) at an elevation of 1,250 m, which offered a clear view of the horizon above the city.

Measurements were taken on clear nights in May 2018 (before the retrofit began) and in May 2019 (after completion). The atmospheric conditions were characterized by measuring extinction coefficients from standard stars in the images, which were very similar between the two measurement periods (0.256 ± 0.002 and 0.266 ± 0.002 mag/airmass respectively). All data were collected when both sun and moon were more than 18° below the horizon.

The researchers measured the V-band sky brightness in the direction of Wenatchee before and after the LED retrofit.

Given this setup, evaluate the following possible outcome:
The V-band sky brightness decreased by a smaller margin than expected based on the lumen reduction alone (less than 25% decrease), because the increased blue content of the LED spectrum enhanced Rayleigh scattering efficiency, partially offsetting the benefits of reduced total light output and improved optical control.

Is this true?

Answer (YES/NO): NO